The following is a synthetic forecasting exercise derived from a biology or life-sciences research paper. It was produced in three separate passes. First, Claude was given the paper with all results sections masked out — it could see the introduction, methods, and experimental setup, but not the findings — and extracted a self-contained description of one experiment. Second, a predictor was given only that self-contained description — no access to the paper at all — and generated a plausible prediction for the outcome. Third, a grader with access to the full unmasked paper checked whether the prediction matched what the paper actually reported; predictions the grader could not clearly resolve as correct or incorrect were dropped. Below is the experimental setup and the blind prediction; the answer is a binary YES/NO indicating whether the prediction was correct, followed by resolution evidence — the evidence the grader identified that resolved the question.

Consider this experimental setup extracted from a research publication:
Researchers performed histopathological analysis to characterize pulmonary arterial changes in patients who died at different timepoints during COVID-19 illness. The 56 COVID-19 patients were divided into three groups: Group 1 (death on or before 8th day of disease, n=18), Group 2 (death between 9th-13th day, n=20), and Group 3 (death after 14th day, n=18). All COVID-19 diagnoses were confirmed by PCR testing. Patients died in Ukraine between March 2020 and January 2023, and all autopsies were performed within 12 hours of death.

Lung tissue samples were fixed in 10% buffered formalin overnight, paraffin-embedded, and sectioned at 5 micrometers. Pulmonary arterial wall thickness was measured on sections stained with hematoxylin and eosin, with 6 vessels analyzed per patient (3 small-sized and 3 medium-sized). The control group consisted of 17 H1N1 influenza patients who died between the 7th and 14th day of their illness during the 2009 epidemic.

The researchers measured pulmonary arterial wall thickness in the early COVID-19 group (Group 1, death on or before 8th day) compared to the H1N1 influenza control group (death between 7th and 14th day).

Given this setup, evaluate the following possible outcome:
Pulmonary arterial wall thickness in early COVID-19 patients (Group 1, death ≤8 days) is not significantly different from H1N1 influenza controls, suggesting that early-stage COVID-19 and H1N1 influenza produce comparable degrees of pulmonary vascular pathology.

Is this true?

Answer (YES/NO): NO